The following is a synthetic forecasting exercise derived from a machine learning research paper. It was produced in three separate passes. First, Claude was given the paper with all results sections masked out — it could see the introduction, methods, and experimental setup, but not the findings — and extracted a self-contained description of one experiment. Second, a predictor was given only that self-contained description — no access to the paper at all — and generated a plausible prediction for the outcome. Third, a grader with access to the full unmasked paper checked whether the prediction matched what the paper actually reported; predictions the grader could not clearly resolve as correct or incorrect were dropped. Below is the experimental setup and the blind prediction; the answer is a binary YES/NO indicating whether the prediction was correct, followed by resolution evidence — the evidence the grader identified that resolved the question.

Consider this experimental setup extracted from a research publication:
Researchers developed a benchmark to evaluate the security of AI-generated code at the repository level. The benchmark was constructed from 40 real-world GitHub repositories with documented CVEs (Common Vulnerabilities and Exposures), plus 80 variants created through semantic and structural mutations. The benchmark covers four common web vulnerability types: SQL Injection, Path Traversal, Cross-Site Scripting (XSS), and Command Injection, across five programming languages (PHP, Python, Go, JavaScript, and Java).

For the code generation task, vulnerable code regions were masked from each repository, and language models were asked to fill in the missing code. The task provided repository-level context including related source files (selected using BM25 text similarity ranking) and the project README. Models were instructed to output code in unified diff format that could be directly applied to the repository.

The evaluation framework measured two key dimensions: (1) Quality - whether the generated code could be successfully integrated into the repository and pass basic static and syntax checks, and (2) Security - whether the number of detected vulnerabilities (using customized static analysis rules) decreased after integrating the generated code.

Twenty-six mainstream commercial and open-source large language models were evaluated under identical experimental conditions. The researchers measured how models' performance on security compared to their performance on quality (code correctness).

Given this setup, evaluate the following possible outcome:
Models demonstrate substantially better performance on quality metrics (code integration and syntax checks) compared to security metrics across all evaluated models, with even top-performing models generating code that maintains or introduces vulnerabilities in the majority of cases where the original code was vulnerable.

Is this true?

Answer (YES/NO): YES